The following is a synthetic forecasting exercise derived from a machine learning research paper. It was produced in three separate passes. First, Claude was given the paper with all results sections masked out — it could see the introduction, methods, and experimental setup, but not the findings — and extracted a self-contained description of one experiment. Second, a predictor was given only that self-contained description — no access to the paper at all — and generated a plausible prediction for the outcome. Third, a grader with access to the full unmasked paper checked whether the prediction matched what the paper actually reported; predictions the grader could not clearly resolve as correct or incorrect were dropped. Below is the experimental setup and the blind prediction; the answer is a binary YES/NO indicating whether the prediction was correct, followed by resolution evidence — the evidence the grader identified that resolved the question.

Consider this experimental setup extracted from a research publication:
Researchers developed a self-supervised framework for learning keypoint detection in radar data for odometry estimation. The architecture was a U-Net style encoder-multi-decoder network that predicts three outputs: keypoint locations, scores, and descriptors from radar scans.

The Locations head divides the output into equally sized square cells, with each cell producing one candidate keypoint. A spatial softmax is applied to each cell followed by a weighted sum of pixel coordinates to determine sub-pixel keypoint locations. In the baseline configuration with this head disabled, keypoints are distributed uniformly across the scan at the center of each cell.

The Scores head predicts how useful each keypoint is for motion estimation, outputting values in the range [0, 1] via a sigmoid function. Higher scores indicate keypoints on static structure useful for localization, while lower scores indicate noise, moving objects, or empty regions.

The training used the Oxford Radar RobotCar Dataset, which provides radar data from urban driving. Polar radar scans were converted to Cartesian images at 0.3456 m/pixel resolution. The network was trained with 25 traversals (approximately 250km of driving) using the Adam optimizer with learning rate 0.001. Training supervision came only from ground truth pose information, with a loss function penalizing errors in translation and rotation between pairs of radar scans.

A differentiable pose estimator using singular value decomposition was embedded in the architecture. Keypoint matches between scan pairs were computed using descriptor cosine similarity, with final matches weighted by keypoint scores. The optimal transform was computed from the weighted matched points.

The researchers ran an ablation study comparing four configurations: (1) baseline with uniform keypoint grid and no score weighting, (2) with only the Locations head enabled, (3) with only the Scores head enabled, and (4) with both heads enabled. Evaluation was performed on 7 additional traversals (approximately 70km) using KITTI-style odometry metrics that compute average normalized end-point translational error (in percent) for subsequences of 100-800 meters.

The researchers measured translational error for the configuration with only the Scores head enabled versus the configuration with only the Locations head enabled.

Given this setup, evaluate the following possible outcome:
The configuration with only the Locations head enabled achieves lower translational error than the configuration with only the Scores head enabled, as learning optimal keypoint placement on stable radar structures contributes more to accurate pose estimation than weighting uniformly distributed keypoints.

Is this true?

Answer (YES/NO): NO